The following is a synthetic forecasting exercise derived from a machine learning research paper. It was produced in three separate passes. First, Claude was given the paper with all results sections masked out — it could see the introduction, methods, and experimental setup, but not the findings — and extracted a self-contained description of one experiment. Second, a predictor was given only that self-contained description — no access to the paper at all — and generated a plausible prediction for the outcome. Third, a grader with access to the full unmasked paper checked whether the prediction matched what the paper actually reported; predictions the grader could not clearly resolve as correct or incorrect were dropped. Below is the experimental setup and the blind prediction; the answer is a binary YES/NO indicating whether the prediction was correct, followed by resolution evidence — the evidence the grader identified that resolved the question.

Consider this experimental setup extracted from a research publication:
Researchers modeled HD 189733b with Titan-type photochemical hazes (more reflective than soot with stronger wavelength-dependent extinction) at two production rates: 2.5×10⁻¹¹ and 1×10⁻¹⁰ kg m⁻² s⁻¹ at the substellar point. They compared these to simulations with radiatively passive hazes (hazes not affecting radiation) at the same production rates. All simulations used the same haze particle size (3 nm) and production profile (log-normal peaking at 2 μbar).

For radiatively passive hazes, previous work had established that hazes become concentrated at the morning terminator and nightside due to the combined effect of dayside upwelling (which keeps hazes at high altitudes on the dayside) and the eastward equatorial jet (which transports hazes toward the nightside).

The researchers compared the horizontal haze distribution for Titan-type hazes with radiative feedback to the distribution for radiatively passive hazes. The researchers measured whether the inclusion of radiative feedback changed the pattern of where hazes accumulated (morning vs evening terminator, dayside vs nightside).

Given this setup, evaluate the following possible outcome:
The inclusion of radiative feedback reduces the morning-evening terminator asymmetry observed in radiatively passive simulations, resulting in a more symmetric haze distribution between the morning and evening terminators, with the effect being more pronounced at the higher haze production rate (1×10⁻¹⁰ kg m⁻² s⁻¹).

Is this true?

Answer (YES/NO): NO